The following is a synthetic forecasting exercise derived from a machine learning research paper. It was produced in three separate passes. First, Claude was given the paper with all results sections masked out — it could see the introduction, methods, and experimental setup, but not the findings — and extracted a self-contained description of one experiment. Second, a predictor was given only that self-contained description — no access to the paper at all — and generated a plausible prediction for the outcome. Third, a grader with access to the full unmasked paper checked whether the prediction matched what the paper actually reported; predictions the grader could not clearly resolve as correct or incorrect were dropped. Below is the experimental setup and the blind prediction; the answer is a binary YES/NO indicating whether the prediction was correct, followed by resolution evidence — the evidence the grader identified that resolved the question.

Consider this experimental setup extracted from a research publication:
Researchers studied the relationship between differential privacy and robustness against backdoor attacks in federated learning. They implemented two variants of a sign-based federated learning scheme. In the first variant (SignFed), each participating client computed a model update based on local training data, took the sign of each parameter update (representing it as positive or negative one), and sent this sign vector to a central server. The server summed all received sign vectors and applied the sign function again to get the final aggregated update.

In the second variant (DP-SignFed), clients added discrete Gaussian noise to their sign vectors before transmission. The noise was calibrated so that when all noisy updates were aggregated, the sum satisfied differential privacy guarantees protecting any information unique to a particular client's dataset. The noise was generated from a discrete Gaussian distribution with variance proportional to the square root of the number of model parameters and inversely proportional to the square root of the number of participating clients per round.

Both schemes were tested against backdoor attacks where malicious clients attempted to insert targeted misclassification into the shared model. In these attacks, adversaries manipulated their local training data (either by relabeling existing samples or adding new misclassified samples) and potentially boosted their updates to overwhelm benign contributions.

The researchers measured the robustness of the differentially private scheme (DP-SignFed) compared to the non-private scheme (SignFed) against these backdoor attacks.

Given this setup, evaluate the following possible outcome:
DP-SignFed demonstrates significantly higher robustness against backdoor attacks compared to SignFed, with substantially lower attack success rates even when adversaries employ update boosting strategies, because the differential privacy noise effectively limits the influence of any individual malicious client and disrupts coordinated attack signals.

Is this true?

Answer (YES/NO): NO